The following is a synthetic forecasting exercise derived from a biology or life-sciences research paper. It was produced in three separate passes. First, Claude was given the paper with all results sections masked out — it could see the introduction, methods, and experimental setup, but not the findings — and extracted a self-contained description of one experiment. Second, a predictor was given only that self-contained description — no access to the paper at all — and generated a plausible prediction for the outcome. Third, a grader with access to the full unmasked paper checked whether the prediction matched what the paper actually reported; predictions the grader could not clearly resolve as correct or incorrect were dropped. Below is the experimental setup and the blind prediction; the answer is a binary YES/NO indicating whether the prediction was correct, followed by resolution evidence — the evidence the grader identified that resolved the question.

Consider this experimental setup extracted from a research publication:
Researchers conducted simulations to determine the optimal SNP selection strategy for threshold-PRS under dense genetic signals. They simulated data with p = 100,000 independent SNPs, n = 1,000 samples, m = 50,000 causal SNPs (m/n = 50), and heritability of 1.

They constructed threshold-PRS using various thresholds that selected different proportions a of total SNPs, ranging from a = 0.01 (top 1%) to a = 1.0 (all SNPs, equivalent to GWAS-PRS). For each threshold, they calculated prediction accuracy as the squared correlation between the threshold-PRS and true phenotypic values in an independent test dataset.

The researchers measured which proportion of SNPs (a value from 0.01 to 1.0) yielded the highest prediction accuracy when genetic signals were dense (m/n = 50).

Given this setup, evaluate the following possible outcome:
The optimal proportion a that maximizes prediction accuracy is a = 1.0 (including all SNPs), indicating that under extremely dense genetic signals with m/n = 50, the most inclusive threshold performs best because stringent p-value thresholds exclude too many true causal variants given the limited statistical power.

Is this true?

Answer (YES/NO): YES